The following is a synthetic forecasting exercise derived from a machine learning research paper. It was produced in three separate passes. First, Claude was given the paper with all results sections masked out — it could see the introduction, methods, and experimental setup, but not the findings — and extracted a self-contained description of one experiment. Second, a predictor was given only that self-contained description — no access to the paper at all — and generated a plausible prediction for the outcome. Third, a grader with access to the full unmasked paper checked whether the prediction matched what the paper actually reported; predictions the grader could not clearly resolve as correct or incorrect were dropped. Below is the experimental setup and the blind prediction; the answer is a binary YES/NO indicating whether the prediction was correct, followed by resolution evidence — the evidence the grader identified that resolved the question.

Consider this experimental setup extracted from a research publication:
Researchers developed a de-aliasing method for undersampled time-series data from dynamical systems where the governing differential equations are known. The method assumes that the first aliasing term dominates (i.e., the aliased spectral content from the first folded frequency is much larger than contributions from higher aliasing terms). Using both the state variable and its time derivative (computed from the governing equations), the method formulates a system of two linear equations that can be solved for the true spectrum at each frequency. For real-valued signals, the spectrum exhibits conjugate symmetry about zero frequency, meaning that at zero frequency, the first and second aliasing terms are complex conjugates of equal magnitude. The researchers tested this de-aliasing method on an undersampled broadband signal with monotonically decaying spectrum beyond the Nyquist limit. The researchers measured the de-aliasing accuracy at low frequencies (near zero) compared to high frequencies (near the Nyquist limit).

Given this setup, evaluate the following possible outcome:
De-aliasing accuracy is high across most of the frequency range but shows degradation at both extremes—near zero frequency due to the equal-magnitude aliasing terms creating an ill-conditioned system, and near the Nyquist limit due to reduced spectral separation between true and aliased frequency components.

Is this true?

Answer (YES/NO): NO